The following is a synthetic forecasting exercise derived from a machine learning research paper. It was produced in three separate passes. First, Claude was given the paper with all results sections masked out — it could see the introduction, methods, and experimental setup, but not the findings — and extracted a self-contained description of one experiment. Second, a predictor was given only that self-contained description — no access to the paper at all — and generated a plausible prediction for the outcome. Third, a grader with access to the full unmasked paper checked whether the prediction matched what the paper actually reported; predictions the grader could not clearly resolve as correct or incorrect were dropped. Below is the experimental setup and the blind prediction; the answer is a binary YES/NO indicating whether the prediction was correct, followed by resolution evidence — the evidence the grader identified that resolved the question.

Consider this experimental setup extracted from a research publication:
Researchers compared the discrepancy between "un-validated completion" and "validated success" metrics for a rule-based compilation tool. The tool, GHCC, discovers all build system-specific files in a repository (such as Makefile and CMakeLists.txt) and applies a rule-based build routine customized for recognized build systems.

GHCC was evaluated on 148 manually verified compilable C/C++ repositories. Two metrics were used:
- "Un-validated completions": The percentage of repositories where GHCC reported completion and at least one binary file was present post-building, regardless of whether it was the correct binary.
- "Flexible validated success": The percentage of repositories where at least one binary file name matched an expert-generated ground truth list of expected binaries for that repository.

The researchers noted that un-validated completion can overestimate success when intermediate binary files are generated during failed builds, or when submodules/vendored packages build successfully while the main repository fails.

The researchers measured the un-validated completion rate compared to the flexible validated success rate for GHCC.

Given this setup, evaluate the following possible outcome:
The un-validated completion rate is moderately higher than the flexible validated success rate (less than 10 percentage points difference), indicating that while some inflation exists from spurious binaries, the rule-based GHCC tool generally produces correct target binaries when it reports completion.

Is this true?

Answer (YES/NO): NO